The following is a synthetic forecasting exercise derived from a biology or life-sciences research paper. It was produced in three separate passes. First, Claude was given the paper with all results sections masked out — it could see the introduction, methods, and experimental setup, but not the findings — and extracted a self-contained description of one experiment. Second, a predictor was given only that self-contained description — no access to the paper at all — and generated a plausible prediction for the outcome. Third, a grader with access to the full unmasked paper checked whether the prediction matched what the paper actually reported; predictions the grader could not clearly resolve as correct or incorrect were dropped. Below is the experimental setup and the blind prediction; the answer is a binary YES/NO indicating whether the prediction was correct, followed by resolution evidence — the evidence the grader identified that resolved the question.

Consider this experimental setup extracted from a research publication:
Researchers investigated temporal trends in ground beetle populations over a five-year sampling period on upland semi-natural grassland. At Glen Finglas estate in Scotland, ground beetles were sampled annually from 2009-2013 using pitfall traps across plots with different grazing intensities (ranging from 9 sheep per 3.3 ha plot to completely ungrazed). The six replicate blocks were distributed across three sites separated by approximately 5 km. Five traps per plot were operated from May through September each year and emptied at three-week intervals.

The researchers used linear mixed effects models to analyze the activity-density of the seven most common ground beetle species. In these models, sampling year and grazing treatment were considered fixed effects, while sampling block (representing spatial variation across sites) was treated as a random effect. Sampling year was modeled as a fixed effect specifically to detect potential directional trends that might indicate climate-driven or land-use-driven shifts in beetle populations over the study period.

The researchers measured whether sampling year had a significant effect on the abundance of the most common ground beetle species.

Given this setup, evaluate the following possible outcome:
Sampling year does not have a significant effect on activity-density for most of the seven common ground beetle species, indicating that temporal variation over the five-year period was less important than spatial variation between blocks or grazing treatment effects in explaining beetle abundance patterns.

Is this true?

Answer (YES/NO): NO